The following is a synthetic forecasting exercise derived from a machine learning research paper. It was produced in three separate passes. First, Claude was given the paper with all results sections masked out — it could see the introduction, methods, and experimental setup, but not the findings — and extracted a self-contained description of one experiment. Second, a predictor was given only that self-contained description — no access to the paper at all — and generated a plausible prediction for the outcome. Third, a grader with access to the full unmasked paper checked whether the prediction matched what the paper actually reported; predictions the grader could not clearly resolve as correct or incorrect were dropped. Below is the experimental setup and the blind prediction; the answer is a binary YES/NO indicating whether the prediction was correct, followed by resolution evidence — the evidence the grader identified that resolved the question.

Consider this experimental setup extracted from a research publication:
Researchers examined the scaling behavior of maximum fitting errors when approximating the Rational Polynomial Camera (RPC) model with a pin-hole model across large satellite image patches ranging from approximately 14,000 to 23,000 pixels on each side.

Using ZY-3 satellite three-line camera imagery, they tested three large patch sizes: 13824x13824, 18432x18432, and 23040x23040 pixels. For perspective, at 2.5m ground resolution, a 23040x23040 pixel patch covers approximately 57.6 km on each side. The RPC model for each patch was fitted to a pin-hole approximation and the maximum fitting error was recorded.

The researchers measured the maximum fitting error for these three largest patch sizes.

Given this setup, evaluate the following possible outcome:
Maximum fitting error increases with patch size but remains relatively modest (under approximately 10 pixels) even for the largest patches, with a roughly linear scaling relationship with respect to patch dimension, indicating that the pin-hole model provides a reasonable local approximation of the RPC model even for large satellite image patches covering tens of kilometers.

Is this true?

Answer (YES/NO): YES